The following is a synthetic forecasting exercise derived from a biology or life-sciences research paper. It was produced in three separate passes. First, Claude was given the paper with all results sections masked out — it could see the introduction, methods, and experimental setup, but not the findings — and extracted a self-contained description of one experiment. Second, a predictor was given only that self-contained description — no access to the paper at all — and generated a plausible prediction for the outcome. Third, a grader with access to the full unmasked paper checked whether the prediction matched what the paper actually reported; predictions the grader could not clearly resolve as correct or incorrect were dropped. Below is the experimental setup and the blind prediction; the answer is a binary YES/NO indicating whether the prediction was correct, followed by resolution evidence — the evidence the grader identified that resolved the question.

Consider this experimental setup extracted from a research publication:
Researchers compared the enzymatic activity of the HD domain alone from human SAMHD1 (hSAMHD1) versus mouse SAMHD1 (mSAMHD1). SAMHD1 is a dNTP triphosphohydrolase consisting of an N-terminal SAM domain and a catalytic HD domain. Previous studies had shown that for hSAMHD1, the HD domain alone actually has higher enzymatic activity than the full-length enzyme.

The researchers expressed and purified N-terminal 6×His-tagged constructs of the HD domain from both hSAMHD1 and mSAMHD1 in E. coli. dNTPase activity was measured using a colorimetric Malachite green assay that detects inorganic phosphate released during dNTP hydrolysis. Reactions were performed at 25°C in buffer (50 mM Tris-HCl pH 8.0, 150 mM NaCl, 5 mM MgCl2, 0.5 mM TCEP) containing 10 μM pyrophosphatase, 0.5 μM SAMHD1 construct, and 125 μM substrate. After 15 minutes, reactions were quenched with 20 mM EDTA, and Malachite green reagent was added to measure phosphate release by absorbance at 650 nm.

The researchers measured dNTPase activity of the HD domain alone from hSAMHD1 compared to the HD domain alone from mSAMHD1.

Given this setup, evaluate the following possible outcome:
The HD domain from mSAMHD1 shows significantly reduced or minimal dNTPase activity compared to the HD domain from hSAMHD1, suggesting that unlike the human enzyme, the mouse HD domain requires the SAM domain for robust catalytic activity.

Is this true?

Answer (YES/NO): YES